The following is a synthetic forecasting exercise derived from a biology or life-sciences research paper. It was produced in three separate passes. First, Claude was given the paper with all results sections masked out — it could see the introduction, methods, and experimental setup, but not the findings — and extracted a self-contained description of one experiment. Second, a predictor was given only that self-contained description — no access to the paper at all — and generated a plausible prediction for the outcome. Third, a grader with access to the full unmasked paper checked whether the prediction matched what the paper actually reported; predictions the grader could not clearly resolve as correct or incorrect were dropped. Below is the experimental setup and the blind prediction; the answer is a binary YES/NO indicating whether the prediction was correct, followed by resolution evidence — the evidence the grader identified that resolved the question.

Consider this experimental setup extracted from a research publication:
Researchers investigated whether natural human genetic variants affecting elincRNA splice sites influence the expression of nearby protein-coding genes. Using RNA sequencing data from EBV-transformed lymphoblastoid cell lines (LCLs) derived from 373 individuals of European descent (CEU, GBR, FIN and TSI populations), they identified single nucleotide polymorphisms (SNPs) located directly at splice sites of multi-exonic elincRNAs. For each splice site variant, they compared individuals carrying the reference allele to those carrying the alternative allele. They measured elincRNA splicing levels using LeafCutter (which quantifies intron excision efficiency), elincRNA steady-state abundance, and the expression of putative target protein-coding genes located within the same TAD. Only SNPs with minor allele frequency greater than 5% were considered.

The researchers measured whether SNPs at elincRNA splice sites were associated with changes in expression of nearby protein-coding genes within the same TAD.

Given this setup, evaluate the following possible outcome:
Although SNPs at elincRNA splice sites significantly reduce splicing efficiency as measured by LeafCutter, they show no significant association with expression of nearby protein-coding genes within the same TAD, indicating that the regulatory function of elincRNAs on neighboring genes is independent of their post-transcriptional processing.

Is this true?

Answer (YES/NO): NO